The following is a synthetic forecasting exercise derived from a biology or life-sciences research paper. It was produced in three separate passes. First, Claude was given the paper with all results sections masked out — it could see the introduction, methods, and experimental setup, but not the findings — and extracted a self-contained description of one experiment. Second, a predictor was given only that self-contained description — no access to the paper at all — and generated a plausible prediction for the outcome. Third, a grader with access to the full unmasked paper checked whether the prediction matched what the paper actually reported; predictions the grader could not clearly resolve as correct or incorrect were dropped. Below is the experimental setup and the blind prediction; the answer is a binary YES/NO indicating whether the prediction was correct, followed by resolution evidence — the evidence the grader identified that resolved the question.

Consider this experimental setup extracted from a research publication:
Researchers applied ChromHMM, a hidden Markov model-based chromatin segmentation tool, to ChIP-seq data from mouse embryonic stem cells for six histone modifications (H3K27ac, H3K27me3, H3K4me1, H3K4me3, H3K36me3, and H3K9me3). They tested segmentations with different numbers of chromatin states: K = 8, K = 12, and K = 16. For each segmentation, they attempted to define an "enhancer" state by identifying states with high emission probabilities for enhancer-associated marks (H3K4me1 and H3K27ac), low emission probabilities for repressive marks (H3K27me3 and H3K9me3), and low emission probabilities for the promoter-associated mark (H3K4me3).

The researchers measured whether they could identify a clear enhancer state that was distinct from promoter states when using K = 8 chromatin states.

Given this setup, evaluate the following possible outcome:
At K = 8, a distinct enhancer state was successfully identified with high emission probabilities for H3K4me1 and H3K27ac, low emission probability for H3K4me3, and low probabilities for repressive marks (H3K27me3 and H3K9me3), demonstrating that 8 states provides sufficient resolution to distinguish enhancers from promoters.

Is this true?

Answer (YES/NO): NO